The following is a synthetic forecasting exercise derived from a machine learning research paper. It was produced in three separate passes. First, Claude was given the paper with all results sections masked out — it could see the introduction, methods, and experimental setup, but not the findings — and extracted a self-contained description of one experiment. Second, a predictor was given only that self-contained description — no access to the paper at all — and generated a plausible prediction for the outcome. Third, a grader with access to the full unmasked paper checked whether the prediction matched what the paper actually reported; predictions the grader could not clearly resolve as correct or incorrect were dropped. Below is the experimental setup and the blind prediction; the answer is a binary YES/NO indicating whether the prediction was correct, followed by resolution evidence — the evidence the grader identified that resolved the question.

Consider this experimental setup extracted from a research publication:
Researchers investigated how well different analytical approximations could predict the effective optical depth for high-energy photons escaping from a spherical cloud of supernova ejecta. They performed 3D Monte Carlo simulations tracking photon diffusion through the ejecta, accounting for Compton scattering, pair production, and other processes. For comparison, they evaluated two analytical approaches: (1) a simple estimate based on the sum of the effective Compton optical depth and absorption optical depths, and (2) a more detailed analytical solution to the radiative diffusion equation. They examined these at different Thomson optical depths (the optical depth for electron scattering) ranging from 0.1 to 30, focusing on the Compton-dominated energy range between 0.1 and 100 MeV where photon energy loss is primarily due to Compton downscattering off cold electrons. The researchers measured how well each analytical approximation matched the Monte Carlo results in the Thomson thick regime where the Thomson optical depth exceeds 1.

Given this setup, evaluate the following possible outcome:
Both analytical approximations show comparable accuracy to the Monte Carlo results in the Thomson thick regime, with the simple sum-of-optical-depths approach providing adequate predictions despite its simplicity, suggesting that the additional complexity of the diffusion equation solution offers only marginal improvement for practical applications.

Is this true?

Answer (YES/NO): NO